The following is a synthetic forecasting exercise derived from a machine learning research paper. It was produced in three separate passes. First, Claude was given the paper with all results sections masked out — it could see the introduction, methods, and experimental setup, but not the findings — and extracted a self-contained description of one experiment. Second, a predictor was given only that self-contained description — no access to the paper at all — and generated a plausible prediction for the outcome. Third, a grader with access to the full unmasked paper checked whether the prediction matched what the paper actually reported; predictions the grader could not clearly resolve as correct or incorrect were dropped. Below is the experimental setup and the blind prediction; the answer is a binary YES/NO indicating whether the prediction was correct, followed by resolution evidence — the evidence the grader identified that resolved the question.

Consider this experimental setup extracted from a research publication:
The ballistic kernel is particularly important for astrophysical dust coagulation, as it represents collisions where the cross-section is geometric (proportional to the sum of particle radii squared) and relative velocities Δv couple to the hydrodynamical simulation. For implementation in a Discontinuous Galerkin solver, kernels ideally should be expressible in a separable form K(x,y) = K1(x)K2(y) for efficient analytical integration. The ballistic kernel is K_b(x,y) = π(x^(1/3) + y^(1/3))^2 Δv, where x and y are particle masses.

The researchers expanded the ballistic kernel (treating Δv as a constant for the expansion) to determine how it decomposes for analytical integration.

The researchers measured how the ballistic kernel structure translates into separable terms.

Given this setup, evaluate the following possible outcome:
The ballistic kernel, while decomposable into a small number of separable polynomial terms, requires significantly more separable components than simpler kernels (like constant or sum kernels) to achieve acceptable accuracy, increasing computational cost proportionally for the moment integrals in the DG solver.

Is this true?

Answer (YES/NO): NO